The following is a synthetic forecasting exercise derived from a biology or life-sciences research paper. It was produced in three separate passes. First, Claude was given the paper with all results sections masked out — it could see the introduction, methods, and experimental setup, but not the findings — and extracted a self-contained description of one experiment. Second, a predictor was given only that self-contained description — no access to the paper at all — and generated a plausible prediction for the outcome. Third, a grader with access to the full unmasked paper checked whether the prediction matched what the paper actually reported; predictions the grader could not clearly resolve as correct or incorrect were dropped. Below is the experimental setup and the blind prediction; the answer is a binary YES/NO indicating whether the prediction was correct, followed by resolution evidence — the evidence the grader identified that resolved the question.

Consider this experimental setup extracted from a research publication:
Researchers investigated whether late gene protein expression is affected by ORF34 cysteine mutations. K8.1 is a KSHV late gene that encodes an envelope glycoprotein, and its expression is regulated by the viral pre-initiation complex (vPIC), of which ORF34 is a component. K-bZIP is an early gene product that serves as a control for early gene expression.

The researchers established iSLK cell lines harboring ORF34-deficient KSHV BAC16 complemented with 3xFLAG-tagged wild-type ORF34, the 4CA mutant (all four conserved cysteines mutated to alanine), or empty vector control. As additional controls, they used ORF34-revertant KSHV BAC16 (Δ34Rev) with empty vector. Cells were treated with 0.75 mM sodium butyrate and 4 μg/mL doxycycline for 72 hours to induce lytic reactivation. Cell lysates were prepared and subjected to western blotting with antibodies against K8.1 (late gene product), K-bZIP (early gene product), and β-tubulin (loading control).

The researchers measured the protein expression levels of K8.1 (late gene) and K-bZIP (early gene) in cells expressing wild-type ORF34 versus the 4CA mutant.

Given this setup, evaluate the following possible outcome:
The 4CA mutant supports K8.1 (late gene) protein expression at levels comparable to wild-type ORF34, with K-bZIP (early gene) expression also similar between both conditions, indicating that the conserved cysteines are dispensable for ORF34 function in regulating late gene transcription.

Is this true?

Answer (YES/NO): NO